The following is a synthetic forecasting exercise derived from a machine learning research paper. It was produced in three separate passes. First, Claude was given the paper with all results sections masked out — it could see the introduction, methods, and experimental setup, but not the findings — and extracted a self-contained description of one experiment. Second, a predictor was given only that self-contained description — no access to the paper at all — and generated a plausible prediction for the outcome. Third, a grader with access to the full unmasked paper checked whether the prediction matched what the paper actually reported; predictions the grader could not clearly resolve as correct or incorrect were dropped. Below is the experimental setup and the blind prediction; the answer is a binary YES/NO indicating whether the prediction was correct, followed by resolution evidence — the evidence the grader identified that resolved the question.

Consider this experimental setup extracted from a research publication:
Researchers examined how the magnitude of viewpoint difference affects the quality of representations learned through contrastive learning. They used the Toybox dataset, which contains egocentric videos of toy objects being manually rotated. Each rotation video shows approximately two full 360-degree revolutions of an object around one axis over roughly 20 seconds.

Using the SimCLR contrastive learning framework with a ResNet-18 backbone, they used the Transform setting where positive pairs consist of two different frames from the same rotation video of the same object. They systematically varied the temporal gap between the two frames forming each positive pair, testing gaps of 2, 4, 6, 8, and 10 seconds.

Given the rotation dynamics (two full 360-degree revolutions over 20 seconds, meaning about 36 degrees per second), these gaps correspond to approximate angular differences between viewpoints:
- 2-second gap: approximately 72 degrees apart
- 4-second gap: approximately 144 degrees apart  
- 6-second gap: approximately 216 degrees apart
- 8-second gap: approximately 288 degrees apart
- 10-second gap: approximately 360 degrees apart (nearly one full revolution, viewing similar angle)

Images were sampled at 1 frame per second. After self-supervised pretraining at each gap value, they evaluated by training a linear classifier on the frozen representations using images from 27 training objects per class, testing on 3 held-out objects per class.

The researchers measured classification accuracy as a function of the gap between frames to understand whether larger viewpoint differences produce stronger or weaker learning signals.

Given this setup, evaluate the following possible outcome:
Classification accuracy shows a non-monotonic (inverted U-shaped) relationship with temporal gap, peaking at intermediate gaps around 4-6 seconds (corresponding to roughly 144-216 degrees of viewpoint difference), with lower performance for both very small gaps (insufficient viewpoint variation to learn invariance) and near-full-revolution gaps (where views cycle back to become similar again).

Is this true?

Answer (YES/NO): NO